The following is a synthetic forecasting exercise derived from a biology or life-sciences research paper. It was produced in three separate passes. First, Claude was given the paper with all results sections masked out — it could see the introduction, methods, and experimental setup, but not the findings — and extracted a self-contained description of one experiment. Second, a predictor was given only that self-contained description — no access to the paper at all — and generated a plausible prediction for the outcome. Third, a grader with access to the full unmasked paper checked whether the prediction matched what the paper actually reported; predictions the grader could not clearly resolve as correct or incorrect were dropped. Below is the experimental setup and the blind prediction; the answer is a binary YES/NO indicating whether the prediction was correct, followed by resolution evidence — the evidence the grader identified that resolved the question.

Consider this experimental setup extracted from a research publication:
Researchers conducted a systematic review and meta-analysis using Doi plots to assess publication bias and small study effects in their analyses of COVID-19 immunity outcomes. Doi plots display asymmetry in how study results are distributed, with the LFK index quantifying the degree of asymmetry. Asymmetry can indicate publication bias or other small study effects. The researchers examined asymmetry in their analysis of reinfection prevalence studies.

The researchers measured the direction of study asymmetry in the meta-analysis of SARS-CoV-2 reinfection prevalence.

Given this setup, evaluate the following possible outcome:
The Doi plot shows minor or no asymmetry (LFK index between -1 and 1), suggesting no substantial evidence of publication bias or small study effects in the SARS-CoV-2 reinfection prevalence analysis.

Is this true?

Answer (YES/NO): NO